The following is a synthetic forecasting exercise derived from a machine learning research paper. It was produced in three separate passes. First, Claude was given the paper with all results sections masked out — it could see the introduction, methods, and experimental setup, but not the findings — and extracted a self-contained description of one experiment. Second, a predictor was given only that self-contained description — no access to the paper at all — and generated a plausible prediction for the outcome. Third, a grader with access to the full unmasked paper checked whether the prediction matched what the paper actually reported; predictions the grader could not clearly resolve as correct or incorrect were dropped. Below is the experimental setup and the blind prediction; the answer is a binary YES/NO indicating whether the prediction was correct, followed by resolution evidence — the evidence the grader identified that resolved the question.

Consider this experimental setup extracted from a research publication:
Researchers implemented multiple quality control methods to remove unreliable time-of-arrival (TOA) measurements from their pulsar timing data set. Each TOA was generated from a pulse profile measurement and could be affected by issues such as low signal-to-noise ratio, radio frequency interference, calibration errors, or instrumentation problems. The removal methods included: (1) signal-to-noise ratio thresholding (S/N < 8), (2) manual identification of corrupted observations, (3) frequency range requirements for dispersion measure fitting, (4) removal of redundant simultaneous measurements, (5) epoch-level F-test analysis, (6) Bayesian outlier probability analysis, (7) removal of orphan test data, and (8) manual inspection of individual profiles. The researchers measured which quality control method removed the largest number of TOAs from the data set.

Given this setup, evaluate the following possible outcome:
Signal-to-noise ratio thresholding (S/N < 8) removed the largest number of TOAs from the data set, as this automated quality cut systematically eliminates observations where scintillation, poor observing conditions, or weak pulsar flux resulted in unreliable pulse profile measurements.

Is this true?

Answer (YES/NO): YES